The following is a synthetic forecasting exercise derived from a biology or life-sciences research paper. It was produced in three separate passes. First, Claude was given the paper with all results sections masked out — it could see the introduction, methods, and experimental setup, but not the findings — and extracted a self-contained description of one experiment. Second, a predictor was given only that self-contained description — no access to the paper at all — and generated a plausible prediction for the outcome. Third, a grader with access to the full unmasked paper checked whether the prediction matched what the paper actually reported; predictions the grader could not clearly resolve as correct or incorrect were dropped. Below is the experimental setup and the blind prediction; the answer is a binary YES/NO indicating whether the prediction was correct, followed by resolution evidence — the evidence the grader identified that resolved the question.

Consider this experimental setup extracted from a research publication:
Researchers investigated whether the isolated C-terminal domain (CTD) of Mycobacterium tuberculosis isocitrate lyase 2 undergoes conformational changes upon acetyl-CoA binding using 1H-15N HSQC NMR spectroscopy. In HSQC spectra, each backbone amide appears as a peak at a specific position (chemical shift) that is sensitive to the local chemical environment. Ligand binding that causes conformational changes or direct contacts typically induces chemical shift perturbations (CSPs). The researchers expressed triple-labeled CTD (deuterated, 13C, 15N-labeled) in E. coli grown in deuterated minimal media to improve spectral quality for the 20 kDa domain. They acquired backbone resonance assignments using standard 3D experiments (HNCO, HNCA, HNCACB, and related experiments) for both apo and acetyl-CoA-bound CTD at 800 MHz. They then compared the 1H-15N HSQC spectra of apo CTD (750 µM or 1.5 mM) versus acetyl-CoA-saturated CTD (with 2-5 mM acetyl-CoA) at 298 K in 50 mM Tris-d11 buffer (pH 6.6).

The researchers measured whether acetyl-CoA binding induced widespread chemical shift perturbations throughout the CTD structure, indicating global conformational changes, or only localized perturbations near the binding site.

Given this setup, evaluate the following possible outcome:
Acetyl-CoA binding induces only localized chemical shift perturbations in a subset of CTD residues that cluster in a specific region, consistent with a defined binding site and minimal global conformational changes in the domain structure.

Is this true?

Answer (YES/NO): NO